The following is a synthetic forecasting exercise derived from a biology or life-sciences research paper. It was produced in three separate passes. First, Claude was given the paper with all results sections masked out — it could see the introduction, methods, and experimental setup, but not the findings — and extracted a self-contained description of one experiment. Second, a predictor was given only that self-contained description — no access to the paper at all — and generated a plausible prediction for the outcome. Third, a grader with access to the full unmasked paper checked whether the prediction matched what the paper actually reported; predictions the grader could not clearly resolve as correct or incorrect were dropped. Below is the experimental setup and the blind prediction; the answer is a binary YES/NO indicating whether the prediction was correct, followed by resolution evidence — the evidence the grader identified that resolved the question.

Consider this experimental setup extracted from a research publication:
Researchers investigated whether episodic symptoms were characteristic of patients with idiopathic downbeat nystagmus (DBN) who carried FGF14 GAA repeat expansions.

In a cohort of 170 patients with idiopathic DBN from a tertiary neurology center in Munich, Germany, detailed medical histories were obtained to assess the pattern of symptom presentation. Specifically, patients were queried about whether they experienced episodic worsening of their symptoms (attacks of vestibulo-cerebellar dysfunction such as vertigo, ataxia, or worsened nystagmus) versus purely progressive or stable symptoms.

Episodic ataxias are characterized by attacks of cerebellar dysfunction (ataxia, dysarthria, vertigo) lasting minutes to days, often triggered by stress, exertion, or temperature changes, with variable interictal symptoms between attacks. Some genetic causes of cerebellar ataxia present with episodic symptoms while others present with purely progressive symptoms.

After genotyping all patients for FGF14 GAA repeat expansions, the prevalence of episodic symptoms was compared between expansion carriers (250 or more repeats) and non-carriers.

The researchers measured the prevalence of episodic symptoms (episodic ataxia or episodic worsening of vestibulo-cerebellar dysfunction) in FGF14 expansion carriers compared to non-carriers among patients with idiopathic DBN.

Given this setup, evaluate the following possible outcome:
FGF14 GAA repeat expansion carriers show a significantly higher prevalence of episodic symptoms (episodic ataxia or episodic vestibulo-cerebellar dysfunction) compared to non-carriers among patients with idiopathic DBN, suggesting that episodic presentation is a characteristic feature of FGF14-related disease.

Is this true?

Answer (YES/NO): NO